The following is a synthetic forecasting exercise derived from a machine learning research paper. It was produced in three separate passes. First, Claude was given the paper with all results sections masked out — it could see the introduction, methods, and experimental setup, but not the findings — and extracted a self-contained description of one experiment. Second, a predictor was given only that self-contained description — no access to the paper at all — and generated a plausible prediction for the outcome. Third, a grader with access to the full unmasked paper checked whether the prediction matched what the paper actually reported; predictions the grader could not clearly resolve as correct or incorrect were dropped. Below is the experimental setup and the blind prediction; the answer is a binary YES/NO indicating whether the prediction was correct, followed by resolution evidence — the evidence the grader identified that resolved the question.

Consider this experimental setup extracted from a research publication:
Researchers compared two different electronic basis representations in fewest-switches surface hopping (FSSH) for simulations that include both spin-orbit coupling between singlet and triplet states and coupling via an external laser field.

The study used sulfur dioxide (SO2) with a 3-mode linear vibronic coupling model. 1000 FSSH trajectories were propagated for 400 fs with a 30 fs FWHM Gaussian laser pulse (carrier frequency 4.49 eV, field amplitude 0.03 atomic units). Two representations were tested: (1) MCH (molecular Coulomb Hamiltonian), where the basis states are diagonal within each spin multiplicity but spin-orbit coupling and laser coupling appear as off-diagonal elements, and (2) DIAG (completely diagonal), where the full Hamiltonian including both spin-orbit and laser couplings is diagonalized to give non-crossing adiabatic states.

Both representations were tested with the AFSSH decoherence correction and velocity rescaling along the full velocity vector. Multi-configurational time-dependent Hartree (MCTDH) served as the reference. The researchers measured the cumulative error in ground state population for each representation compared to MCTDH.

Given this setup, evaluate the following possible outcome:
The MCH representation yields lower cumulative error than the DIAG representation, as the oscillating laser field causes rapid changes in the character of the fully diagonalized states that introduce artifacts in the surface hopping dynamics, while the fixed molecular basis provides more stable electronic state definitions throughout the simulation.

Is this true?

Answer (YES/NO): YES